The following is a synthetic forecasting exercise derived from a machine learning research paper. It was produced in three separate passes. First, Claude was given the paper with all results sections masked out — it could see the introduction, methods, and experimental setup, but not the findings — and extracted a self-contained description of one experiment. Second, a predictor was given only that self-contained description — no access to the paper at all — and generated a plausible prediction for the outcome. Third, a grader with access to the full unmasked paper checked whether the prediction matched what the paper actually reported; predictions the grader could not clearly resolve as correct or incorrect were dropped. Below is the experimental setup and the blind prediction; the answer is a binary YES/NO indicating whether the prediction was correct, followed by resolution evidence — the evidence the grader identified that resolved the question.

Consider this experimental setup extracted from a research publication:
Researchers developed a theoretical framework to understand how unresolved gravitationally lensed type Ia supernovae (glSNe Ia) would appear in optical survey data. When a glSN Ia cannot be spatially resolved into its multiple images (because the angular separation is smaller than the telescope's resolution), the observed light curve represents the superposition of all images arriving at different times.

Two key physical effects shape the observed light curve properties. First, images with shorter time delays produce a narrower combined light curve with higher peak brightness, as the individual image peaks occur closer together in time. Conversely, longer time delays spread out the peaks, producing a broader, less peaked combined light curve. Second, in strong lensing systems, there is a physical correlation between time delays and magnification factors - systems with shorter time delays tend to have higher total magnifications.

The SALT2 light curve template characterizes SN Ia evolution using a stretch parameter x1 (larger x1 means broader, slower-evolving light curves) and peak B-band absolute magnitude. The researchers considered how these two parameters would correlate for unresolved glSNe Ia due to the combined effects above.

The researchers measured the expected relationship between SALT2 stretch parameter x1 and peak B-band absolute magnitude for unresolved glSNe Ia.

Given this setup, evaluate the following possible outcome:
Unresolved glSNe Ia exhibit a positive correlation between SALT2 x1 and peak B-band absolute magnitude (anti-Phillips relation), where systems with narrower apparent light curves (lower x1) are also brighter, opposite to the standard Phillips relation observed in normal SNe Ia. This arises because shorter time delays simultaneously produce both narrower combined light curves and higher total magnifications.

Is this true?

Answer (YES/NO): YES